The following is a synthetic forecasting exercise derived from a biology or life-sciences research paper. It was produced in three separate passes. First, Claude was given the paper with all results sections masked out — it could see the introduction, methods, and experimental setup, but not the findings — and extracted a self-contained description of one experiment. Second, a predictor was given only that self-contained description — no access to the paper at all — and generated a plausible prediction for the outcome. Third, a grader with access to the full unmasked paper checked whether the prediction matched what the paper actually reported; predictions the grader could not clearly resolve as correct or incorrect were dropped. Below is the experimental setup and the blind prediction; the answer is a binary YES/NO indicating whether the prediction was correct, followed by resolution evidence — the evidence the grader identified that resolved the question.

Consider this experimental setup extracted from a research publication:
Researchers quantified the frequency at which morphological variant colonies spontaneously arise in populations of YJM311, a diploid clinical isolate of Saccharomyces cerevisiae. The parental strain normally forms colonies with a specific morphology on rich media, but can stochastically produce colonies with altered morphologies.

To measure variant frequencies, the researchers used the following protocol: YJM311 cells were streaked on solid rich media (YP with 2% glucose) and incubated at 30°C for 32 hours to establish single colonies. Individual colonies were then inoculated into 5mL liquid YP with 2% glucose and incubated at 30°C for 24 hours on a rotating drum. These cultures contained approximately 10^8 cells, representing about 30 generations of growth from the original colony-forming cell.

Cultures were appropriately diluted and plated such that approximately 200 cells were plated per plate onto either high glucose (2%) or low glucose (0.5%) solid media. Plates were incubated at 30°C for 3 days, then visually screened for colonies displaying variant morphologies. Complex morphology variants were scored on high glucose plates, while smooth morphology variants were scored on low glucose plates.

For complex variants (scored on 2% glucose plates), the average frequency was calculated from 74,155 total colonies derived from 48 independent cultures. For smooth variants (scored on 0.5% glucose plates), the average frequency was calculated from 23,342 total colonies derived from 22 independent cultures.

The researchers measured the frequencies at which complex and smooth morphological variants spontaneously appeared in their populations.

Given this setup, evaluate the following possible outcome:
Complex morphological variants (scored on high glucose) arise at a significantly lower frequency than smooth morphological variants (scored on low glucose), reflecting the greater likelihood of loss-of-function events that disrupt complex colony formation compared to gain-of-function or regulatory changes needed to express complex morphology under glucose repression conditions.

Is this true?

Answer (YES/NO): NO